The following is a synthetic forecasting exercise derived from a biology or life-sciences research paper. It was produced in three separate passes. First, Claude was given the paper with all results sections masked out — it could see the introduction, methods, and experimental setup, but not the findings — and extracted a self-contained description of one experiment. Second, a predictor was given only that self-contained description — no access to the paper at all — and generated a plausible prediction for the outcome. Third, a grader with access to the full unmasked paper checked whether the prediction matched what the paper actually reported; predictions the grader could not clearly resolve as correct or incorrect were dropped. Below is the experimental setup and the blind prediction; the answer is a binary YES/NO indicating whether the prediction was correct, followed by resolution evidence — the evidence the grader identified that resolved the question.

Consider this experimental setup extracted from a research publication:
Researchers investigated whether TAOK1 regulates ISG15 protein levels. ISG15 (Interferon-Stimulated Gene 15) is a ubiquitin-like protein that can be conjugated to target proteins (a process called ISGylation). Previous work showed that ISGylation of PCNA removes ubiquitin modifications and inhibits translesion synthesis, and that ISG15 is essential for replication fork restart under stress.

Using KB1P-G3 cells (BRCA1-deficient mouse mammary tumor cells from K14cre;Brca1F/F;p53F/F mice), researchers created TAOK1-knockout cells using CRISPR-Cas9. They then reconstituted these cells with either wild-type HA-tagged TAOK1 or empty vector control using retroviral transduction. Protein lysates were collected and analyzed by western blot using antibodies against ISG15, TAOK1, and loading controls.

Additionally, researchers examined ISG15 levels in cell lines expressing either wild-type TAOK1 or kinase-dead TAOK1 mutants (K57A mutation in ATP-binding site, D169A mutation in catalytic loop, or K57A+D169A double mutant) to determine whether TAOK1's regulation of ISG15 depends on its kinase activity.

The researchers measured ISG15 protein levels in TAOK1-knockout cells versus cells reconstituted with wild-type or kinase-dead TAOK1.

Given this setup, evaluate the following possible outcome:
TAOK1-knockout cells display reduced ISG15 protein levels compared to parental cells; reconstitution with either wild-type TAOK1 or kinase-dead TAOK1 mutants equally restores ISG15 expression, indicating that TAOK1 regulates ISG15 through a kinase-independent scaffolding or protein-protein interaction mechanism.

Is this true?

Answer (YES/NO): NO